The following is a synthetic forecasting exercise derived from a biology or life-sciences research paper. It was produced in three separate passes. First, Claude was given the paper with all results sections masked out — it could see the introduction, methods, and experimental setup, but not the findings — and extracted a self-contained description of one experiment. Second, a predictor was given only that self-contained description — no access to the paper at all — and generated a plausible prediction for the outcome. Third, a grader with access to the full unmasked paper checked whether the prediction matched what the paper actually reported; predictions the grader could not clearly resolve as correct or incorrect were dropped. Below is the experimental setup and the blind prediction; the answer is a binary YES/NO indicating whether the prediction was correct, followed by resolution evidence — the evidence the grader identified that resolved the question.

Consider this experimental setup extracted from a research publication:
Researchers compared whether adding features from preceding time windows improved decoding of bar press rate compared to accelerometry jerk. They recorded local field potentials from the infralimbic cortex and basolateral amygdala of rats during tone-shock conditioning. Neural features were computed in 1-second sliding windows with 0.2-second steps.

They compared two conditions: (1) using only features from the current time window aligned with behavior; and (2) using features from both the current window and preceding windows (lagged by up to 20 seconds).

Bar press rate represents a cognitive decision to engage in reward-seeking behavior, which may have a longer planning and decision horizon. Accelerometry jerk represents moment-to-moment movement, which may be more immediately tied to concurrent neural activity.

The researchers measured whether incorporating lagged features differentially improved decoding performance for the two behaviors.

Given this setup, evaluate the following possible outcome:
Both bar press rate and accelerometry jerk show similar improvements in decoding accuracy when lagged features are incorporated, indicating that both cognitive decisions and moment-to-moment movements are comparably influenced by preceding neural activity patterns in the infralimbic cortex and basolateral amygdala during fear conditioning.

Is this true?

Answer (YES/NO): NO